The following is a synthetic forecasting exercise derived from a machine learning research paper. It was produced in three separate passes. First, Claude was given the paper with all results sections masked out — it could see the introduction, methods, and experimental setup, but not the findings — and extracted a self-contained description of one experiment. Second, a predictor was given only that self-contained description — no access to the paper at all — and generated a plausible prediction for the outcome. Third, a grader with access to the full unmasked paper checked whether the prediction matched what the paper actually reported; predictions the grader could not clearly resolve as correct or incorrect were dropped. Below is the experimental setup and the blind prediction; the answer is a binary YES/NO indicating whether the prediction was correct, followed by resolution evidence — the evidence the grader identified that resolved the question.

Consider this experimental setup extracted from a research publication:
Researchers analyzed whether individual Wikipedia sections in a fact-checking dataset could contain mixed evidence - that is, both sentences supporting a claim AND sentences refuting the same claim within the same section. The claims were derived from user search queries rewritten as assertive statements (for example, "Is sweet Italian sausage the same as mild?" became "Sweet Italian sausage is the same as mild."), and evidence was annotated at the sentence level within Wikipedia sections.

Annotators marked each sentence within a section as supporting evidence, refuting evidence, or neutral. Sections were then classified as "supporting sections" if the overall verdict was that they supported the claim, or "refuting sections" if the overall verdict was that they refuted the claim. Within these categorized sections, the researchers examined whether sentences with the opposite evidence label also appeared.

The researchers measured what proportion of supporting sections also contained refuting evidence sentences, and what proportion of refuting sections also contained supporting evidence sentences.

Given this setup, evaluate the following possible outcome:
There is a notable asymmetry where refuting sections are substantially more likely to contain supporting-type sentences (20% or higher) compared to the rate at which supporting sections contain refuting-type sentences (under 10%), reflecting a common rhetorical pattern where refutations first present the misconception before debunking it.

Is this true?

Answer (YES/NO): NO